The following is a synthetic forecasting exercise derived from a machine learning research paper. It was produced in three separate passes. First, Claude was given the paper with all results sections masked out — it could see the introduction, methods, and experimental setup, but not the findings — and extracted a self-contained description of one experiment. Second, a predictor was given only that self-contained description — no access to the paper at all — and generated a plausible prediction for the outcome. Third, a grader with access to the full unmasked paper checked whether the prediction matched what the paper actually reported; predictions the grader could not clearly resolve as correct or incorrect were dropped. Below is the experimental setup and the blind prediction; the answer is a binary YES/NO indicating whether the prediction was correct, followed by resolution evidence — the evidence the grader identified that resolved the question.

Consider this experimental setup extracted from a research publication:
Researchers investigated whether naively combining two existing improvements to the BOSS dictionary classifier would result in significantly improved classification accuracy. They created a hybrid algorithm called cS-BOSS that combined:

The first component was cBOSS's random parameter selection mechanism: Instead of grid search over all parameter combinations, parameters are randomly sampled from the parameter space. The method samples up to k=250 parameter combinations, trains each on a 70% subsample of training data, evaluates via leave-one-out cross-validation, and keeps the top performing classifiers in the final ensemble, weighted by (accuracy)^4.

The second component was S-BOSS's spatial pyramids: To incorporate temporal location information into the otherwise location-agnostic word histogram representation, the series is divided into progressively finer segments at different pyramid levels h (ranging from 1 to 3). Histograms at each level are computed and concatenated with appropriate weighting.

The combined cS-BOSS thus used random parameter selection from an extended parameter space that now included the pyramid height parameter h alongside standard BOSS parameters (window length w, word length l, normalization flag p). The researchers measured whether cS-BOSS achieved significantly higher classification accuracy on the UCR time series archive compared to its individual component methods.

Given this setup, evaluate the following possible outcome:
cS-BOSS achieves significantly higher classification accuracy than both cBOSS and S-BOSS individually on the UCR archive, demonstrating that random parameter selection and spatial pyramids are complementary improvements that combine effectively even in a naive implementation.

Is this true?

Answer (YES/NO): NO